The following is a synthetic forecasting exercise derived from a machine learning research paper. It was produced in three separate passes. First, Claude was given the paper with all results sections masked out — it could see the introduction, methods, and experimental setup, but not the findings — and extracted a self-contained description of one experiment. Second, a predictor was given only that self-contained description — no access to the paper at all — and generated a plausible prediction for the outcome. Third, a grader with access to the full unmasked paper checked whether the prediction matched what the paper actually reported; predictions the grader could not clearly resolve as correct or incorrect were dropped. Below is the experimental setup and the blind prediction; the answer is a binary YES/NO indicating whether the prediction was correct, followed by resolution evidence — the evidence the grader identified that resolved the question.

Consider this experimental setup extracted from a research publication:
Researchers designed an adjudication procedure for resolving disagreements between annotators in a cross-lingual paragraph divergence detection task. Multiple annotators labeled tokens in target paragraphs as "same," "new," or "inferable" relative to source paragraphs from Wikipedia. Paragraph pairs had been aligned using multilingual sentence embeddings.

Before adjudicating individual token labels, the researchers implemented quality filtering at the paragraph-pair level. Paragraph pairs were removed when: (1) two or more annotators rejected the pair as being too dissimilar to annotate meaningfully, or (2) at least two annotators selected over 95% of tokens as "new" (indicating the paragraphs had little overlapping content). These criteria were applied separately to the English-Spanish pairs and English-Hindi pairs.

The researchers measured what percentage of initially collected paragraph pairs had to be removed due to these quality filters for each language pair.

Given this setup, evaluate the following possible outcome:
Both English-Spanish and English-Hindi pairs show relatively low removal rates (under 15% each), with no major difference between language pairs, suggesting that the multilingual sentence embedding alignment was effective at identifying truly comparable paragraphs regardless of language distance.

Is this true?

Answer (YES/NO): YES